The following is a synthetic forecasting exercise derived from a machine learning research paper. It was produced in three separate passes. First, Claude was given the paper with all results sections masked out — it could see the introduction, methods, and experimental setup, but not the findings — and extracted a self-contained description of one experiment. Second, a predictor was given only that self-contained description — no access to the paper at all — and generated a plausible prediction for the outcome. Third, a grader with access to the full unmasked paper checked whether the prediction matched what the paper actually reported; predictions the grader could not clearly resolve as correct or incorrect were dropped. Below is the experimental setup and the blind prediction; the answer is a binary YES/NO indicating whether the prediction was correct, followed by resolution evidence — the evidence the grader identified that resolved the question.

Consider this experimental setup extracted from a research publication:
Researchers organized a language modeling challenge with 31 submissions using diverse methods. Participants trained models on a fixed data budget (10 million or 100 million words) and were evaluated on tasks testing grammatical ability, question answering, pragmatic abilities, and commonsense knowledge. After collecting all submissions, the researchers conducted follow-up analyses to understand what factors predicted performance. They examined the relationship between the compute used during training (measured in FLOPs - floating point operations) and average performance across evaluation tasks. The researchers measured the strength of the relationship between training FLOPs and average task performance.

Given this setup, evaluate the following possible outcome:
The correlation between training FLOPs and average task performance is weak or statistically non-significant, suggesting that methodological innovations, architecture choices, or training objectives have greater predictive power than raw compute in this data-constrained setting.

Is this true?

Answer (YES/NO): NO